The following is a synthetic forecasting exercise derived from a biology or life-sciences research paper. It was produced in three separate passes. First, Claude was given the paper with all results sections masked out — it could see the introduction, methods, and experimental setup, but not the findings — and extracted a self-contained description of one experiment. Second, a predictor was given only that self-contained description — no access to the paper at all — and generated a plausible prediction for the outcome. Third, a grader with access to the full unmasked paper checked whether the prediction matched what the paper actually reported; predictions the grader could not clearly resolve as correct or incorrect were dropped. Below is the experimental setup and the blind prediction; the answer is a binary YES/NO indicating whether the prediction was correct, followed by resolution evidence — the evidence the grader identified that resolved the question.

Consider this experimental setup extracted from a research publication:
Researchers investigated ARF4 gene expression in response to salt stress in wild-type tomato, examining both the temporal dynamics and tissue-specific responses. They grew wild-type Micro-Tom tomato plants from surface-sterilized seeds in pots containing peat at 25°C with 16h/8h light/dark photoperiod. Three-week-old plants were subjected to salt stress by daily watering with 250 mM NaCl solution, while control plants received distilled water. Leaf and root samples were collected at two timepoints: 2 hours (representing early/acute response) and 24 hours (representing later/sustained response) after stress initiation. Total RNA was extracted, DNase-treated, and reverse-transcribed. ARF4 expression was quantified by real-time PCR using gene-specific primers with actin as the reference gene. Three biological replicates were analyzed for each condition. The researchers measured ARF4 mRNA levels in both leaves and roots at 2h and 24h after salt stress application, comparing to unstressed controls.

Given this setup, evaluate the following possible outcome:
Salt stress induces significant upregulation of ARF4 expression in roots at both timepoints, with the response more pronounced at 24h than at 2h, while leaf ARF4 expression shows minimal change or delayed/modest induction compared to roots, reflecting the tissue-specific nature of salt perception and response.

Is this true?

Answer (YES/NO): NO